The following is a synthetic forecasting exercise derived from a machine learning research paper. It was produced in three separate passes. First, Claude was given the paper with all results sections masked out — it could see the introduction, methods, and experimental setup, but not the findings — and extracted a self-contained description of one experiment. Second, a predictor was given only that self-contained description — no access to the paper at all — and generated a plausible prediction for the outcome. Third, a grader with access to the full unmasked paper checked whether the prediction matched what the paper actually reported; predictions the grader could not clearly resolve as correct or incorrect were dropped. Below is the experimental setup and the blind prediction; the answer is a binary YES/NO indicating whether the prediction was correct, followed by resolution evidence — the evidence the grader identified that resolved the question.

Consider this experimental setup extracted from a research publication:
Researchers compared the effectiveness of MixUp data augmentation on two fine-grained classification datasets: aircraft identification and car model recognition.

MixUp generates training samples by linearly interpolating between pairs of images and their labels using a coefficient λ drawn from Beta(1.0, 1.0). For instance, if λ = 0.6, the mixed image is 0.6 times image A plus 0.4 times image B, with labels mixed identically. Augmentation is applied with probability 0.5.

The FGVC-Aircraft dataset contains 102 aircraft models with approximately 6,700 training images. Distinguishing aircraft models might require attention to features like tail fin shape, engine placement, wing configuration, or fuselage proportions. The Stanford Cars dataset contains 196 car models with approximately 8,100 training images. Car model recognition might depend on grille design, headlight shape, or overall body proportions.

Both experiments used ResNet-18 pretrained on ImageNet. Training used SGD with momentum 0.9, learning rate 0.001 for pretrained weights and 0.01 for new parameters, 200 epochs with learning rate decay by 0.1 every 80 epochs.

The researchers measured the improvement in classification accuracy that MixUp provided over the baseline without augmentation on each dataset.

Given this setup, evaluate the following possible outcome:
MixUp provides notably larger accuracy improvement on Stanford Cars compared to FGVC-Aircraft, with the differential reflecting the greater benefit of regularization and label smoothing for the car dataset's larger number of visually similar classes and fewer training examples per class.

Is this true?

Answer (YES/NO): NO